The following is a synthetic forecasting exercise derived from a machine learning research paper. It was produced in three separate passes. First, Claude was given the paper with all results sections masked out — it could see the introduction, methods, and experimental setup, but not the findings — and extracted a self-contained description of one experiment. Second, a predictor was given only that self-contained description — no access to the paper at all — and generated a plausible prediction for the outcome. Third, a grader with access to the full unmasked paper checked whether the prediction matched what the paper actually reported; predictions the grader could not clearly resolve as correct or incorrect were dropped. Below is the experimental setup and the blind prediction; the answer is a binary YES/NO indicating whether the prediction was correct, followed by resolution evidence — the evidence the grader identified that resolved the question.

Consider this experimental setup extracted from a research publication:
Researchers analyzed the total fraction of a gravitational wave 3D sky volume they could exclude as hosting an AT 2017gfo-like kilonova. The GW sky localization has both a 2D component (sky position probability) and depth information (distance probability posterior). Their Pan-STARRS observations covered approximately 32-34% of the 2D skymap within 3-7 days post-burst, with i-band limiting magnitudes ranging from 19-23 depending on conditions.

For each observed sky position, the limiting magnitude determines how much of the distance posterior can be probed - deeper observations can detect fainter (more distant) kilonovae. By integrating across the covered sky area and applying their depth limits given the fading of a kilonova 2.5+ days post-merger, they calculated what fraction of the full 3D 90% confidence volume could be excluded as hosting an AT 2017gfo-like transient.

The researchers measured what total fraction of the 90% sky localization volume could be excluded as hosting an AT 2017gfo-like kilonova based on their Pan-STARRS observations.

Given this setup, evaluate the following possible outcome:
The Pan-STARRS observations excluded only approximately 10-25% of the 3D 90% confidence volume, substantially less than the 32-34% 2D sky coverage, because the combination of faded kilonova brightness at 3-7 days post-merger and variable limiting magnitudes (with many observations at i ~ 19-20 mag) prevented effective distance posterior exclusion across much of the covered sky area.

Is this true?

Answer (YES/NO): NO